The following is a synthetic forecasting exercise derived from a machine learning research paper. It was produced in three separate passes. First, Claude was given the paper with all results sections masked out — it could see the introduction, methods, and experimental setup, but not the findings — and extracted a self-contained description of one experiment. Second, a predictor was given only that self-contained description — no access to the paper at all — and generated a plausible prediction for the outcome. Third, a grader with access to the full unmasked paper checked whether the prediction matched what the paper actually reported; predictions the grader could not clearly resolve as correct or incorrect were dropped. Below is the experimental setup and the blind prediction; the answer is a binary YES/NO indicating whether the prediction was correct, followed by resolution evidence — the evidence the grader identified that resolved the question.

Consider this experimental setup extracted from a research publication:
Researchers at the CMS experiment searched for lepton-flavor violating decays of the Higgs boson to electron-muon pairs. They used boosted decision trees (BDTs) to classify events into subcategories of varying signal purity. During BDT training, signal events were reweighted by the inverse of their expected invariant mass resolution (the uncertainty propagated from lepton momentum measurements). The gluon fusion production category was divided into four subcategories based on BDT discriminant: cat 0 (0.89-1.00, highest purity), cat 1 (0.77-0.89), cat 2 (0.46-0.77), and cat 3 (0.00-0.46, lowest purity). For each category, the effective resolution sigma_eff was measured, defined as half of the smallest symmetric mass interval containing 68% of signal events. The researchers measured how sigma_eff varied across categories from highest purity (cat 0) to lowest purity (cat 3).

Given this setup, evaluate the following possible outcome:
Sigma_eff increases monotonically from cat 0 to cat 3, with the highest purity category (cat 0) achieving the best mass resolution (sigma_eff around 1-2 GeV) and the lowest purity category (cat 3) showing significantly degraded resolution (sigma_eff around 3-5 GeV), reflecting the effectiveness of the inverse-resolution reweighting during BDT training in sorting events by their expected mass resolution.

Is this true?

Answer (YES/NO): NO